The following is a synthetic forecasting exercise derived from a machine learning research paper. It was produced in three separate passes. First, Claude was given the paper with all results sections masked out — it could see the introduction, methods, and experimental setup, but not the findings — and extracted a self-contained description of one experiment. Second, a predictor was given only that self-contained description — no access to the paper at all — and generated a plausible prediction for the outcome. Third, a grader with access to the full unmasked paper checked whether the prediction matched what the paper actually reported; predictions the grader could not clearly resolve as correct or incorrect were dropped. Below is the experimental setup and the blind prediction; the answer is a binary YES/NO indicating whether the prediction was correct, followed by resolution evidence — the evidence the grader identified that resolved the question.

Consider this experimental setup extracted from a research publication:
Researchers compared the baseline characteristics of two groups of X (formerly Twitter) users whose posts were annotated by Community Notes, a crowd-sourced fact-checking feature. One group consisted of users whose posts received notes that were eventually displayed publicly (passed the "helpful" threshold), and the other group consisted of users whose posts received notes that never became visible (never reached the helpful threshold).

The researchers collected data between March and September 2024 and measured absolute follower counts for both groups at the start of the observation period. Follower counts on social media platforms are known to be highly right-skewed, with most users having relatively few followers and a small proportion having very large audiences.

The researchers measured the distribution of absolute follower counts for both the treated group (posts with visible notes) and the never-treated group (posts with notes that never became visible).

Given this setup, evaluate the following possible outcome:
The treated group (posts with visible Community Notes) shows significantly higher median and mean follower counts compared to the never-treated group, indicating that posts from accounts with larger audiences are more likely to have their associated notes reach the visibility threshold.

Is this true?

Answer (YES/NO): NO